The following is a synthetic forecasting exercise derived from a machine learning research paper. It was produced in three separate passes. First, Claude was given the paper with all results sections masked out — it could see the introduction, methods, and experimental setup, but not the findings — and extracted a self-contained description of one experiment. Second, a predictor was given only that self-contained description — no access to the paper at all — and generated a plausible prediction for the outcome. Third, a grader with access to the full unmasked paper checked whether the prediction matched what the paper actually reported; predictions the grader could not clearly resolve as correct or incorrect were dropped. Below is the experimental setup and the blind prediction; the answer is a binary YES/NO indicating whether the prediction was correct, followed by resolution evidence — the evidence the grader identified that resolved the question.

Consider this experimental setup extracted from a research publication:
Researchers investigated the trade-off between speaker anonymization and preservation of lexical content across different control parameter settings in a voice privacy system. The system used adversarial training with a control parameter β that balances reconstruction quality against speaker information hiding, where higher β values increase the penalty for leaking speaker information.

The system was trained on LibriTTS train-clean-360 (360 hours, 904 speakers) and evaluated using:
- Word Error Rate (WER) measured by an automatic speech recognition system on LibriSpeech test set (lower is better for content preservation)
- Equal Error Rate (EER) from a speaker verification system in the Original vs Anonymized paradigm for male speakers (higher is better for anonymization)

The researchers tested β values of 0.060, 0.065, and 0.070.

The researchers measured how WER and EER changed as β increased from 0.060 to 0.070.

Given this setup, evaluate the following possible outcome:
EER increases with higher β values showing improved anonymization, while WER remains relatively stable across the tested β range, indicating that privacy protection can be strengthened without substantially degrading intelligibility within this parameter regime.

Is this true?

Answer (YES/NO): NO